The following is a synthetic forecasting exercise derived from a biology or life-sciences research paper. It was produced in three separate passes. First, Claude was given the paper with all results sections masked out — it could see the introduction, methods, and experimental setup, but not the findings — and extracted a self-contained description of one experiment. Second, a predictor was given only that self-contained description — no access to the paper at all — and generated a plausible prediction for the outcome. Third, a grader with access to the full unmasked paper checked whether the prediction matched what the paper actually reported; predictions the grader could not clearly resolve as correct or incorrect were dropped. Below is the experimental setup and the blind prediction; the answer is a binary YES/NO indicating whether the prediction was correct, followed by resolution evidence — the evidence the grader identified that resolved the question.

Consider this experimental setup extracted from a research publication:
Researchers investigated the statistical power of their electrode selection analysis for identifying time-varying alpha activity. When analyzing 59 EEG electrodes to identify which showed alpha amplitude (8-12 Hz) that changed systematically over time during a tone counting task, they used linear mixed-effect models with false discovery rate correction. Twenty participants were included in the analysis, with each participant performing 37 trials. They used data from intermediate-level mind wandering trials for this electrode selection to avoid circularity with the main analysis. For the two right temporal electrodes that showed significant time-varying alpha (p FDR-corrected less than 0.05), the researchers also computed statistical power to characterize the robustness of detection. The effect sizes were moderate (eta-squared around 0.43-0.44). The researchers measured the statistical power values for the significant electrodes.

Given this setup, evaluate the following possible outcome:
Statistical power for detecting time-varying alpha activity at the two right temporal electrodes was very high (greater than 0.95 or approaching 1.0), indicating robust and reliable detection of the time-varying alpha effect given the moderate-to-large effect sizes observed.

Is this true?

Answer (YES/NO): NO